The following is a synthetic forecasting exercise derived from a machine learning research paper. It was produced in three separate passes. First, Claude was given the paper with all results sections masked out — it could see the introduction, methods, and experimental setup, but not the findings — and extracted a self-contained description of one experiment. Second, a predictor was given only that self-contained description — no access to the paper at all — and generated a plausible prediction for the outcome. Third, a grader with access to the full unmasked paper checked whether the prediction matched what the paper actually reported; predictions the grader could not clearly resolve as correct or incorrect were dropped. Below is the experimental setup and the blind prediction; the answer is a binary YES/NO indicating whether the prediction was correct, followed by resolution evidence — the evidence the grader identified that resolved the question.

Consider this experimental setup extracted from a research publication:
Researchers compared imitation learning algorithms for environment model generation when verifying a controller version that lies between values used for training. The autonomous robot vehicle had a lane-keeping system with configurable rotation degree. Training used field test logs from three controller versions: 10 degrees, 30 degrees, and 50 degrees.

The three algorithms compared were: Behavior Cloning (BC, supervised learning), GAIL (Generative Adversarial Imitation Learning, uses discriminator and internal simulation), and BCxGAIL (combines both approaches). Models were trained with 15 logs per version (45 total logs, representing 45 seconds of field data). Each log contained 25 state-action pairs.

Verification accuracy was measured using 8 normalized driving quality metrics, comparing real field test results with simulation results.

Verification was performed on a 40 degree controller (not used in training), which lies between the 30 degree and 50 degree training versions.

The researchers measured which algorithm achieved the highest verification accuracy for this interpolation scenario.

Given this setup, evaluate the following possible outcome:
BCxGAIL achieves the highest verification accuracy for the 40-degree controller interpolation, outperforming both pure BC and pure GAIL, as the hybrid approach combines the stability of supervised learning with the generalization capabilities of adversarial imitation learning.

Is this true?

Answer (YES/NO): YES